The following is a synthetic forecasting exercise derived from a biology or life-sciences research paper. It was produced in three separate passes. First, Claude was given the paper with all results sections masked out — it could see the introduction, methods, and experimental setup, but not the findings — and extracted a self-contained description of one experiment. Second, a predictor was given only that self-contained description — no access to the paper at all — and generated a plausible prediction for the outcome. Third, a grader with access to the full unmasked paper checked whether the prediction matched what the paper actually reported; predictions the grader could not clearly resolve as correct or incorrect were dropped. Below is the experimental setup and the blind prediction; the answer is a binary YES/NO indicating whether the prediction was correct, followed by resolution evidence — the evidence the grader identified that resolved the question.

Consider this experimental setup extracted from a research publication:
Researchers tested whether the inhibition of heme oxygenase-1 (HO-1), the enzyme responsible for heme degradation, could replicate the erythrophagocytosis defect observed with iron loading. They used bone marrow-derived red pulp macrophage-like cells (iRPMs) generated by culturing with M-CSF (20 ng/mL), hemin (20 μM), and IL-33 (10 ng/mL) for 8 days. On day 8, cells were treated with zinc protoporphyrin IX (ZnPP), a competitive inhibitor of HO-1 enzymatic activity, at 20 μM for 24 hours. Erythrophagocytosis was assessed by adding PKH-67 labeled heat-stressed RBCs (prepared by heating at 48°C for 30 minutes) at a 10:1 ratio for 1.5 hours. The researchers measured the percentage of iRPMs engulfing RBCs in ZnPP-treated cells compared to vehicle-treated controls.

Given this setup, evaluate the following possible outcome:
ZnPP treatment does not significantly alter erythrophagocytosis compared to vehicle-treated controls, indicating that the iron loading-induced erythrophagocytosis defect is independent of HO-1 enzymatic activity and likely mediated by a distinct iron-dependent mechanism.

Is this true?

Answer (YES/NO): NO